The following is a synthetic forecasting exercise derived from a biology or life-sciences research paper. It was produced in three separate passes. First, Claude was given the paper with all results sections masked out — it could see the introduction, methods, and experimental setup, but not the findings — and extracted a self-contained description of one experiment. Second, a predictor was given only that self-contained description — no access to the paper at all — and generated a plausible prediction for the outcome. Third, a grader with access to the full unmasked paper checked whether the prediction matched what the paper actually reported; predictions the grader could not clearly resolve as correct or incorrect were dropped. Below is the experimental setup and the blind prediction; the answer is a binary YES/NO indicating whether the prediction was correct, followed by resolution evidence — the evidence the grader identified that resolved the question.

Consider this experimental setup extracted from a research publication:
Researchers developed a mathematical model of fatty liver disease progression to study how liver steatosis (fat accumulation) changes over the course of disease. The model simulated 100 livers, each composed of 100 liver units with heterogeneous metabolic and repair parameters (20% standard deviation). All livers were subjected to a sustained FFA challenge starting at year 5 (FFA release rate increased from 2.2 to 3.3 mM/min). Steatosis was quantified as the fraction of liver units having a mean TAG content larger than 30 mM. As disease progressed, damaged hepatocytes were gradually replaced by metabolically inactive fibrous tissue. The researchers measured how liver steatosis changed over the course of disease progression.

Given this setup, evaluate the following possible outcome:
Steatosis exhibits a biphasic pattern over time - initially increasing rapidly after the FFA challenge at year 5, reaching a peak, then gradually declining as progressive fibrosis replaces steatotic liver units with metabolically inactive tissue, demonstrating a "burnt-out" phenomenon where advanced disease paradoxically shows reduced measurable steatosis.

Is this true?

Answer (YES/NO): YES